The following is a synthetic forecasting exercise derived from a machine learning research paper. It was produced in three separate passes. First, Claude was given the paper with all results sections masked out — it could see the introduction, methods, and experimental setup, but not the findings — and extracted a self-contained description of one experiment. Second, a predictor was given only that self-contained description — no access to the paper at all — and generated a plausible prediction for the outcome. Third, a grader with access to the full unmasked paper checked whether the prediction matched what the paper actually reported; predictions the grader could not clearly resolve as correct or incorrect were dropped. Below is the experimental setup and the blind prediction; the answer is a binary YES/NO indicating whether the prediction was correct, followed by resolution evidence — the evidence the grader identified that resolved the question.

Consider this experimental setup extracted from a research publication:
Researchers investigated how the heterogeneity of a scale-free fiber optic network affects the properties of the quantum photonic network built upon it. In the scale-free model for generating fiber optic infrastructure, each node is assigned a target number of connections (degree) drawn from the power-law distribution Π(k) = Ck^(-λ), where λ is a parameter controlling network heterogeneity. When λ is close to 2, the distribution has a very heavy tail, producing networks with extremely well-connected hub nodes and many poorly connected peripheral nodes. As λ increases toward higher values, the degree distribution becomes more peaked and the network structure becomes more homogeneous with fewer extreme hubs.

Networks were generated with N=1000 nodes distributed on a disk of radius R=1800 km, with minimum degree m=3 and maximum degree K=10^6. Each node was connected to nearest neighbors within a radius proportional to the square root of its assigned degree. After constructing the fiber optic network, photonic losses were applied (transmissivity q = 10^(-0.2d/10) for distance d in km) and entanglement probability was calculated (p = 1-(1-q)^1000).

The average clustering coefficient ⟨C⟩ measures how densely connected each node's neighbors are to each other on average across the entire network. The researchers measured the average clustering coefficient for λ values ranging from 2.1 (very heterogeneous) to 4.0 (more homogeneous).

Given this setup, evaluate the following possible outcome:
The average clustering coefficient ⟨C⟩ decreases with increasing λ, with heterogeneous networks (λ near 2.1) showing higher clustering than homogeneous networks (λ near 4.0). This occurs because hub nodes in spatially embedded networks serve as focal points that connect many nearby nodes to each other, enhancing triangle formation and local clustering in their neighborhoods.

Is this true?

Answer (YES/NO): NO